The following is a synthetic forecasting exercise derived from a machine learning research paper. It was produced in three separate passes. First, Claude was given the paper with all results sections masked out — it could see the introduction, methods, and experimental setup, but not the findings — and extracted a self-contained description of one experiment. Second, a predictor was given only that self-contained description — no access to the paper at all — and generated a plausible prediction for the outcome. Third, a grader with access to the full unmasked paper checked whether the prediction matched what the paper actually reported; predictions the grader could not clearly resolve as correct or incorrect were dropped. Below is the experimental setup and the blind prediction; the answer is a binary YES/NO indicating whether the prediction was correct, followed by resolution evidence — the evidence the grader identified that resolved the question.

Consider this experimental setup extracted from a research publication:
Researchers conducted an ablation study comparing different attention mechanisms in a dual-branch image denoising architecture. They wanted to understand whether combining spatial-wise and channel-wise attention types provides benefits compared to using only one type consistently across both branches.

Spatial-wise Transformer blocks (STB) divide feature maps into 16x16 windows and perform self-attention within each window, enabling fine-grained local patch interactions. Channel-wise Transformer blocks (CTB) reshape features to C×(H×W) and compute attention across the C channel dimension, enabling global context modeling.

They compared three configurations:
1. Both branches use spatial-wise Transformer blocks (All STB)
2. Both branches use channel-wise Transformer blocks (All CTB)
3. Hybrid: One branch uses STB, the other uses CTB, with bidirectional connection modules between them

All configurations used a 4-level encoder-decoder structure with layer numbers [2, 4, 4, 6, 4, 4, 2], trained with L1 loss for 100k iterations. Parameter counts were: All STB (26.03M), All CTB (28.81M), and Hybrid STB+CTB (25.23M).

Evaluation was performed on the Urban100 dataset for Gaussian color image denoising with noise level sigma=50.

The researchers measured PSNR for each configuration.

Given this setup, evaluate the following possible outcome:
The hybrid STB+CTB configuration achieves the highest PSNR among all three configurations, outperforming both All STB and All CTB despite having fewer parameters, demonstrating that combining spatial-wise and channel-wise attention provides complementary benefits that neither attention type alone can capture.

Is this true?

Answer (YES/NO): YES